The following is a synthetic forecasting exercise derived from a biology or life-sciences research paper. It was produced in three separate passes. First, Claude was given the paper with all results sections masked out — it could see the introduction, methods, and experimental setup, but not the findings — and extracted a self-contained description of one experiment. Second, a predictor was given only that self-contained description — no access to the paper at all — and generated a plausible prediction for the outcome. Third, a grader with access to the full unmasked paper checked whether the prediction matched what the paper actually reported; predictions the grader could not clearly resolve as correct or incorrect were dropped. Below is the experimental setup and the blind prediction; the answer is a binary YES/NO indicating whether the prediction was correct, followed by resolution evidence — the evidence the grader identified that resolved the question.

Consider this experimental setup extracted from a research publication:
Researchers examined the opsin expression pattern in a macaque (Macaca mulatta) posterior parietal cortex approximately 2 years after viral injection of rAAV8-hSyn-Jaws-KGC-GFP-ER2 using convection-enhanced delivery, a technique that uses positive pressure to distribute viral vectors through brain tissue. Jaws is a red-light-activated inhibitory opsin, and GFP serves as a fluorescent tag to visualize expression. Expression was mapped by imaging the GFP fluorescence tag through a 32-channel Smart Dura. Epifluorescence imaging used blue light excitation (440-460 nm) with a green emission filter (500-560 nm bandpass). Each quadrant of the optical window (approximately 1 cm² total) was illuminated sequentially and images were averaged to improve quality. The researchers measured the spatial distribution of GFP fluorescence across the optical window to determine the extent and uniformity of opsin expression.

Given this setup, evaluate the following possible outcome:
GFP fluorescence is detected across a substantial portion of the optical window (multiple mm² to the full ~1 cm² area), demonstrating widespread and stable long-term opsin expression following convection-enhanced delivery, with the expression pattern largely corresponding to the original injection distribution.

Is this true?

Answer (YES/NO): NO